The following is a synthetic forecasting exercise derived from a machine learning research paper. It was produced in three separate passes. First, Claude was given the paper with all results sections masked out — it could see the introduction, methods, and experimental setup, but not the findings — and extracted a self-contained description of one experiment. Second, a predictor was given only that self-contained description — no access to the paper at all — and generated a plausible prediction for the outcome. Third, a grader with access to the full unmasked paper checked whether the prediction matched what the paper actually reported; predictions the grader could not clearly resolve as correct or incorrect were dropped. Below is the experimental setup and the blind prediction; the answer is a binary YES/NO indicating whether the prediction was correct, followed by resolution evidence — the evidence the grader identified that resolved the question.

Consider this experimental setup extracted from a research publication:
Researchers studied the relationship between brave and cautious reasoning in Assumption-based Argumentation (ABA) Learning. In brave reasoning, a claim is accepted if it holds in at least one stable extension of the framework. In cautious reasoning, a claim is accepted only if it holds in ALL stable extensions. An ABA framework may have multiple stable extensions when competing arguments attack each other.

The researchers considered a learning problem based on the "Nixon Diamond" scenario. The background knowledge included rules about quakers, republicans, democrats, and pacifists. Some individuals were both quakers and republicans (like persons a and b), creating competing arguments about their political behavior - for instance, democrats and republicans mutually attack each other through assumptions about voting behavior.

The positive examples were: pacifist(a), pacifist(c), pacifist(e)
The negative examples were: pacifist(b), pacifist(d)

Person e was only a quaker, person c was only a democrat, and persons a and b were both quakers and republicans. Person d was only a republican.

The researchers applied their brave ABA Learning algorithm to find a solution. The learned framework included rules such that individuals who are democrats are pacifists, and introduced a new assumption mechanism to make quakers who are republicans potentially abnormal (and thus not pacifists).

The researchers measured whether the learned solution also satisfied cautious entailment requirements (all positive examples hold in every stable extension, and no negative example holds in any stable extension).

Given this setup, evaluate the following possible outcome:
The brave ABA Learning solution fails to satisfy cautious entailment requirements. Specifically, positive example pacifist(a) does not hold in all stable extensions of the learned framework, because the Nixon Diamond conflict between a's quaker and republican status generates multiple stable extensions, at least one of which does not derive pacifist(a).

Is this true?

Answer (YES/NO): YES